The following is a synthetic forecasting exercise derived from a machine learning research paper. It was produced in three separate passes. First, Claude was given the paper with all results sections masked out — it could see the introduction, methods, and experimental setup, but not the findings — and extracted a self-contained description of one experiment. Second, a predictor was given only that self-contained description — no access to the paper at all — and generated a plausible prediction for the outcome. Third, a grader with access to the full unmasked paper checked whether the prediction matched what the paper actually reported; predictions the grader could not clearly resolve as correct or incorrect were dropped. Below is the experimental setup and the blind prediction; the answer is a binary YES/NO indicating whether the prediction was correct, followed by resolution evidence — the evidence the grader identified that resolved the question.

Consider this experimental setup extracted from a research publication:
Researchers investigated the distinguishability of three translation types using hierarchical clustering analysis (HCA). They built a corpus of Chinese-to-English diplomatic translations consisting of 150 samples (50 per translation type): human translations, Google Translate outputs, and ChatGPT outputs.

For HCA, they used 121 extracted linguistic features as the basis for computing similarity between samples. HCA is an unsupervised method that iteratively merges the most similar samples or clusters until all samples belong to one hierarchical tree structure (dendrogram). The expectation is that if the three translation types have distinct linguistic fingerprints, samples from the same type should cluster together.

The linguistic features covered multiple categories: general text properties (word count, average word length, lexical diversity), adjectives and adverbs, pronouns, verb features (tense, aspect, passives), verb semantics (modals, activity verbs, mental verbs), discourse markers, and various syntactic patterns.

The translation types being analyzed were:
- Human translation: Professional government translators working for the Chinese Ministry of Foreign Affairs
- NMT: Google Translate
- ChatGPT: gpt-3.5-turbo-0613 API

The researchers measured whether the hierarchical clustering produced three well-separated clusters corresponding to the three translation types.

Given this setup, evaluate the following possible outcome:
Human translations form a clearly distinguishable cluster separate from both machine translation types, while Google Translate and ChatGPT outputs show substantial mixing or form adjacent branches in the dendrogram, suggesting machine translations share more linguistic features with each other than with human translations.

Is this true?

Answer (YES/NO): NO